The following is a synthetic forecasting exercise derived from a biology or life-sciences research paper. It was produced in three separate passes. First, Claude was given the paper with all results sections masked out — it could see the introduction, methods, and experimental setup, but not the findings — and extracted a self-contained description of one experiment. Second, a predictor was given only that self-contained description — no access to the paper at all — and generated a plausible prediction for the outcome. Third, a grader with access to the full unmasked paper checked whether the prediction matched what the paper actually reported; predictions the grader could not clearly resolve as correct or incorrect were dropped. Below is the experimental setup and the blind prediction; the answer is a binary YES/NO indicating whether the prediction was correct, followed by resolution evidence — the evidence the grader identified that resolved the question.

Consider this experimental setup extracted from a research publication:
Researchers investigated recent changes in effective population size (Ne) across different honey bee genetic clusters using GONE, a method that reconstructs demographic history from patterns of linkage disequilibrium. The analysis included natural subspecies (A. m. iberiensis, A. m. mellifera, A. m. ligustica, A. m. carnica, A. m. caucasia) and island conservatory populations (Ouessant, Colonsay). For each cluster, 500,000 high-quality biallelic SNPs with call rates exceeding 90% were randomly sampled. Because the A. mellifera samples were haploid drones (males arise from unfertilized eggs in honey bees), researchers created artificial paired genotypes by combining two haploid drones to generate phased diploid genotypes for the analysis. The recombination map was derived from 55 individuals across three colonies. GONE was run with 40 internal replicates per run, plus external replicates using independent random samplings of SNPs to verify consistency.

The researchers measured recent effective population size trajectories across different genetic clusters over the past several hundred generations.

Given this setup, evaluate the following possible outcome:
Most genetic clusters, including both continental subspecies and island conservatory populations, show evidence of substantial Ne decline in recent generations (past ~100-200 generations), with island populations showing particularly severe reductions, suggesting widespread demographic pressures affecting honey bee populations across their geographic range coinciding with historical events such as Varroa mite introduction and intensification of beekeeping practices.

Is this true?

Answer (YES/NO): YES